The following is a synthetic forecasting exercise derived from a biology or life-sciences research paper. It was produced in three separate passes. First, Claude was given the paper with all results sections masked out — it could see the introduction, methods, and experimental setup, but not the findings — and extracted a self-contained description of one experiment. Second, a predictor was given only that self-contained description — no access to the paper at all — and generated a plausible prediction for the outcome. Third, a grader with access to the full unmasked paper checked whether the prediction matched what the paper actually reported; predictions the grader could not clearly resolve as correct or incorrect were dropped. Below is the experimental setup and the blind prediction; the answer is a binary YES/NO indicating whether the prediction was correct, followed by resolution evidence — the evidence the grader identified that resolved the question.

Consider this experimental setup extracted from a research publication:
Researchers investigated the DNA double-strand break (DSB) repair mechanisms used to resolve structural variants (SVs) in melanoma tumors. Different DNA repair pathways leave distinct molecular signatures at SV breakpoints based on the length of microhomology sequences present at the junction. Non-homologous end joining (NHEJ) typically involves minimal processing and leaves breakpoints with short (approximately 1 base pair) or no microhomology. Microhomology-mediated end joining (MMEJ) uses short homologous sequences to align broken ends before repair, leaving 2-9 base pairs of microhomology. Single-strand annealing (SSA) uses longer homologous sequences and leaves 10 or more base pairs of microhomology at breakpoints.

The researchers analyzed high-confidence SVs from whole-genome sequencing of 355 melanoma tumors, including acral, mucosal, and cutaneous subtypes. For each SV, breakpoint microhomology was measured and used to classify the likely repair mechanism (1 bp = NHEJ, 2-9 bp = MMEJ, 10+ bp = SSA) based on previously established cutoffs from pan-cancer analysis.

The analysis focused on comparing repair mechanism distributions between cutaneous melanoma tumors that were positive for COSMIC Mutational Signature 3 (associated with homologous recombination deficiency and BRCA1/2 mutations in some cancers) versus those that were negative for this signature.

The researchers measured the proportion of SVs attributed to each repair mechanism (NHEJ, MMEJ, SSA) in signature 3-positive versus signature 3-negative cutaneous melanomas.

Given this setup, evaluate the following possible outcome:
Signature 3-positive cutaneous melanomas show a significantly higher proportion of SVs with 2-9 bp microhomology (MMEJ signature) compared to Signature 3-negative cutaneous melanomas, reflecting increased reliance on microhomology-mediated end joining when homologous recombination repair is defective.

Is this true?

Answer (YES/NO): NO